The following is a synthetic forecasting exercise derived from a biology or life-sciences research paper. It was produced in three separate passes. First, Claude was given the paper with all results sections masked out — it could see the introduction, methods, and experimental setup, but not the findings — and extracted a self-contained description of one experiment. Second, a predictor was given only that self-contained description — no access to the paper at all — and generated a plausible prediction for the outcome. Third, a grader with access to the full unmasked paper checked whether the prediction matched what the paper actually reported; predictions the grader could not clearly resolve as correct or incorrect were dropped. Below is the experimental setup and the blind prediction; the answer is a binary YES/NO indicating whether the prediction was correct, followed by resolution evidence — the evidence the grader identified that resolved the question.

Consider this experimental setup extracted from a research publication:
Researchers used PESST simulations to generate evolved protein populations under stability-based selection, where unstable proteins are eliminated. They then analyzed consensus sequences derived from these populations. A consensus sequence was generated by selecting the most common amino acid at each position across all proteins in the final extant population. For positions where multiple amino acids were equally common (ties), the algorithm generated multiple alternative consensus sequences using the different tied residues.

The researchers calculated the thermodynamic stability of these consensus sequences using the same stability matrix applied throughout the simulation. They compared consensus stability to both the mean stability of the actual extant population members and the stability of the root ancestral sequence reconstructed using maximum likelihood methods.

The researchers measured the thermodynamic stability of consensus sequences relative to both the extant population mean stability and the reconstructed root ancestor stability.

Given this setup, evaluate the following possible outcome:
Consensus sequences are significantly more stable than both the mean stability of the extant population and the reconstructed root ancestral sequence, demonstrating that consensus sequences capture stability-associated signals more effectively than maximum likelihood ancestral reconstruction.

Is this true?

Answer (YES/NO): NO